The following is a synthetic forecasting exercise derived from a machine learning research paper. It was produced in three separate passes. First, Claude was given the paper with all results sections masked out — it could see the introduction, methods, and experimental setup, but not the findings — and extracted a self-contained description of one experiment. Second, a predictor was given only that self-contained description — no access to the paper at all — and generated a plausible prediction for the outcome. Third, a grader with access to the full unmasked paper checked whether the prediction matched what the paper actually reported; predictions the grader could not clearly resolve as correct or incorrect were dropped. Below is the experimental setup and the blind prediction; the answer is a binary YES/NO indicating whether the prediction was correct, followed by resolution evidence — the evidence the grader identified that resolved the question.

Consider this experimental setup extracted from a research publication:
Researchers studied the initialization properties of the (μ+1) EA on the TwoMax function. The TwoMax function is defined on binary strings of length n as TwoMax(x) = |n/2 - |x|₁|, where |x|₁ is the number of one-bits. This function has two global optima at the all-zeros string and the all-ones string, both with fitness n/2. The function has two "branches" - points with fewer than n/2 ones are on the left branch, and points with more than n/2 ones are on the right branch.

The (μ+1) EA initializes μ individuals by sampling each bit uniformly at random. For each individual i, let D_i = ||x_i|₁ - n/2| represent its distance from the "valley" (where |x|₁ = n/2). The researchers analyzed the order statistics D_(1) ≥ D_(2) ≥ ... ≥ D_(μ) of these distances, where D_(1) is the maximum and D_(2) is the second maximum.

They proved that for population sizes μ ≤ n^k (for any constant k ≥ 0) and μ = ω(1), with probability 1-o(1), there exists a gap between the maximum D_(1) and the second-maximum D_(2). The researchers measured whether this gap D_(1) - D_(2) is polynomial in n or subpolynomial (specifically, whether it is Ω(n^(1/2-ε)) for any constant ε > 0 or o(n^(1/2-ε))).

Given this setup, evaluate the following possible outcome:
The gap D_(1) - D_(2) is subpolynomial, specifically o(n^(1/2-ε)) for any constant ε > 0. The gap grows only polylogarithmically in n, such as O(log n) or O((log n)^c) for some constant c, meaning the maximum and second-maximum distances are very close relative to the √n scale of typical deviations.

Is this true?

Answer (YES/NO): NO